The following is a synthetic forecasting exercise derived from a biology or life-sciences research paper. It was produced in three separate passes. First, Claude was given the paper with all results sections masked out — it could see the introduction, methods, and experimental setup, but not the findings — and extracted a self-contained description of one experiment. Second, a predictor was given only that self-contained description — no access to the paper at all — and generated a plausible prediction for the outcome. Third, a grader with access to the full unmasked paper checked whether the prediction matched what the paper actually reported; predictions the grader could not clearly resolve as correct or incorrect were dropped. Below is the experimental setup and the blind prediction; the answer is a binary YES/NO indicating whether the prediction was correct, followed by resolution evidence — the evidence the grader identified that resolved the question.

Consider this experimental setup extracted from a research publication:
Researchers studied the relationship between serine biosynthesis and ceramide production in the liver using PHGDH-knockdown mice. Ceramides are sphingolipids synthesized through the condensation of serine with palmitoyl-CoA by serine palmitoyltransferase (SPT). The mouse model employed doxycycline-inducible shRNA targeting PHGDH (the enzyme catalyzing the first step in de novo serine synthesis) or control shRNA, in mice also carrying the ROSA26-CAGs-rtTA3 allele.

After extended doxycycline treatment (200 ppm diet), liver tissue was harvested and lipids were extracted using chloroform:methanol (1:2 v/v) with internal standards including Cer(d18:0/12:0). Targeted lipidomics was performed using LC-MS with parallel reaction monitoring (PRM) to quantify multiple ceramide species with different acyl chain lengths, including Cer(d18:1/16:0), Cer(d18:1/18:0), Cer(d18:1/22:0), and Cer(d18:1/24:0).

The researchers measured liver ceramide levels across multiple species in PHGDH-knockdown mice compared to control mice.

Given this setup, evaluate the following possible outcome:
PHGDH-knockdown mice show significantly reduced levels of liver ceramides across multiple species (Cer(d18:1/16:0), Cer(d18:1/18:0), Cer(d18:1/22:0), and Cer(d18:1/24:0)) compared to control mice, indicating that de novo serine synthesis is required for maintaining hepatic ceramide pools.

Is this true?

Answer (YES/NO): YES